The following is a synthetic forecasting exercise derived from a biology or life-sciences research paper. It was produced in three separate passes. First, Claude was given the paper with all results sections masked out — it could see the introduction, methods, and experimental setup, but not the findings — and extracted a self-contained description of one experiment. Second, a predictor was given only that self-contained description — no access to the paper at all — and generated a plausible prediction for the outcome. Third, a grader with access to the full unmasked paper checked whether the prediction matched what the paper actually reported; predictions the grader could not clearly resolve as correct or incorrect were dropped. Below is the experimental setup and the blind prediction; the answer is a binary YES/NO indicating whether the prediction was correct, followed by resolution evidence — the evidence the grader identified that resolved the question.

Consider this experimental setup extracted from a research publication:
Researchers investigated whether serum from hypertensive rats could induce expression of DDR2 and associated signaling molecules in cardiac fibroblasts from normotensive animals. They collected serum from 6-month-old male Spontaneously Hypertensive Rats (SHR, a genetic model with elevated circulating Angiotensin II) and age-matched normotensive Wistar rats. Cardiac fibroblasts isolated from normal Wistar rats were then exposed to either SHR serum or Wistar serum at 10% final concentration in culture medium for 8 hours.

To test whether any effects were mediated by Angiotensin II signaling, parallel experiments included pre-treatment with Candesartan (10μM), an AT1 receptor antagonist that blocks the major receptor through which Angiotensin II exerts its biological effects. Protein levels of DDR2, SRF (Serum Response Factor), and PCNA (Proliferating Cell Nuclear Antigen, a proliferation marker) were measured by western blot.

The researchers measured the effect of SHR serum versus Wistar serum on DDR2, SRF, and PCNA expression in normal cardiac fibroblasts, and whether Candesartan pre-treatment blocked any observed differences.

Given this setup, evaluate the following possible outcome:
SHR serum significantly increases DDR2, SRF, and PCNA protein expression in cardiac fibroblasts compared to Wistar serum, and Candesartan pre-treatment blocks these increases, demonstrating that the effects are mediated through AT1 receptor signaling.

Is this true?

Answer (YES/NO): NO